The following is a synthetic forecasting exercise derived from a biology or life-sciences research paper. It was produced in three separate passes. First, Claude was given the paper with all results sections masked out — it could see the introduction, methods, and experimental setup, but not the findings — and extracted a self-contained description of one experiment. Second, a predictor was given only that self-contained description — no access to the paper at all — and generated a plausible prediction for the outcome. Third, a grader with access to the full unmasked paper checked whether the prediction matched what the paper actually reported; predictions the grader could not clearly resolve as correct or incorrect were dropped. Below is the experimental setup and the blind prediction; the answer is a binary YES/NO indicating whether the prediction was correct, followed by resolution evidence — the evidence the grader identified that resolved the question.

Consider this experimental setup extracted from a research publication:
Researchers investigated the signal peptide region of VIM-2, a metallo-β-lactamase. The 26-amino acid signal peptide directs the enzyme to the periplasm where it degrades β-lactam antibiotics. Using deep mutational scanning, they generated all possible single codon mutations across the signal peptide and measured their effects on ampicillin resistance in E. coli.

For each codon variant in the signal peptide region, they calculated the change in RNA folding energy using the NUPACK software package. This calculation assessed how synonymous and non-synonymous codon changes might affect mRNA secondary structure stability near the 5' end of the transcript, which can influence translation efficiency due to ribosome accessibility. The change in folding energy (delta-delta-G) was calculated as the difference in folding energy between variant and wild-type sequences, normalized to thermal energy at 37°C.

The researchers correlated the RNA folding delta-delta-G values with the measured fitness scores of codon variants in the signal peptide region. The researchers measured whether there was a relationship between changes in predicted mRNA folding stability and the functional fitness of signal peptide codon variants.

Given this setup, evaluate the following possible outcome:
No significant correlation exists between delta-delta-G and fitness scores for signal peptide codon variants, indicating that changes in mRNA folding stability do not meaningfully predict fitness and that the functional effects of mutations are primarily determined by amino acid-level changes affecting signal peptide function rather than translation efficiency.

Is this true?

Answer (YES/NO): NO